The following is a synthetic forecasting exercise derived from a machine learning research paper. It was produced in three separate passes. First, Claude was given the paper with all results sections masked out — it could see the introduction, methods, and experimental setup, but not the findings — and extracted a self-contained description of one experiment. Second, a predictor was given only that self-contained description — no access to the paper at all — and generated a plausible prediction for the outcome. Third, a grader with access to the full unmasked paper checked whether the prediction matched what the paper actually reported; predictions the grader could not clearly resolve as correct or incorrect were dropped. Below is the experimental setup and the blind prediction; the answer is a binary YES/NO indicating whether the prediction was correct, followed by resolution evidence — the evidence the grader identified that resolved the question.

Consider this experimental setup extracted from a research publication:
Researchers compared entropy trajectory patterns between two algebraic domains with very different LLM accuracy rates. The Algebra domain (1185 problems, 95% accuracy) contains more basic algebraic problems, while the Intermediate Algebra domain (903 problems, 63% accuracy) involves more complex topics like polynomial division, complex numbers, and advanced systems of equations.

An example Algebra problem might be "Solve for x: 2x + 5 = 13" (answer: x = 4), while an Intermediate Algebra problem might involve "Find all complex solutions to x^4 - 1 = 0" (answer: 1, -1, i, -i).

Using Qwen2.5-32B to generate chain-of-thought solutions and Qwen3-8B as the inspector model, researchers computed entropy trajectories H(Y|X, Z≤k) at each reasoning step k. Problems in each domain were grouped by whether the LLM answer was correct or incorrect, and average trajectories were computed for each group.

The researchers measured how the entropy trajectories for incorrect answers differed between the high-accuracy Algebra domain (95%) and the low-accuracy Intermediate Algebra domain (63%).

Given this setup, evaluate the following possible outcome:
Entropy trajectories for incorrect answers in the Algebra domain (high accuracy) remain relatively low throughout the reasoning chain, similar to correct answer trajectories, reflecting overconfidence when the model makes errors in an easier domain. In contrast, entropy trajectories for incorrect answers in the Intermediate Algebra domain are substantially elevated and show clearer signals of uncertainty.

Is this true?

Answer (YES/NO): NO